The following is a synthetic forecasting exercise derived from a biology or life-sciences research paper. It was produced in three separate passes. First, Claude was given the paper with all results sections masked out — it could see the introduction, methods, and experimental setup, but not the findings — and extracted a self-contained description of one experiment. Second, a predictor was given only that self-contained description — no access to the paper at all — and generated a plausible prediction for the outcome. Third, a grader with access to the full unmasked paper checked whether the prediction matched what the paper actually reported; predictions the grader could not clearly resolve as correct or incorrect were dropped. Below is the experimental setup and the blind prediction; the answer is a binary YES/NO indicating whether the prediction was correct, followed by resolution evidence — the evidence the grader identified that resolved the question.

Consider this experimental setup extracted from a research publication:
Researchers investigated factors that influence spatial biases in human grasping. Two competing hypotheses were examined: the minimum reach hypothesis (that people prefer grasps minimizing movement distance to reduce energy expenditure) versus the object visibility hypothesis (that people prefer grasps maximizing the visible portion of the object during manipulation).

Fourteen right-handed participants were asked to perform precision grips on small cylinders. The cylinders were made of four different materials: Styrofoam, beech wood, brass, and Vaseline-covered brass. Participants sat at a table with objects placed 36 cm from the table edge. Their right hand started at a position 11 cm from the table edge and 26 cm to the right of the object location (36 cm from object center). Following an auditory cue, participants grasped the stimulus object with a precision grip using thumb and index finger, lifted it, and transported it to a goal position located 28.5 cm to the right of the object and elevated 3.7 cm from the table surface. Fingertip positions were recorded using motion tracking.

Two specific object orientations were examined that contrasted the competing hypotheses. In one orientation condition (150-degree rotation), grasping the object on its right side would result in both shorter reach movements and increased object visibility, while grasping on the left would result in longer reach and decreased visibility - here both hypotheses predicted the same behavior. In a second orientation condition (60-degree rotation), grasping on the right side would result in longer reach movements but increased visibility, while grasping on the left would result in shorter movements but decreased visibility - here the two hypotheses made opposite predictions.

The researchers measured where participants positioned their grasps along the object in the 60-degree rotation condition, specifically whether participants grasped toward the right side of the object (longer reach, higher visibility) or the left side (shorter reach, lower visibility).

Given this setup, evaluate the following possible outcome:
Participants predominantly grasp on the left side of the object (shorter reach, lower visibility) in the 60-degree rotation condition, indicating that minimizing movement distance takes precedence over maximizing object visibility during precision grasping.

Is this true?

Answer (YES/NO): NO